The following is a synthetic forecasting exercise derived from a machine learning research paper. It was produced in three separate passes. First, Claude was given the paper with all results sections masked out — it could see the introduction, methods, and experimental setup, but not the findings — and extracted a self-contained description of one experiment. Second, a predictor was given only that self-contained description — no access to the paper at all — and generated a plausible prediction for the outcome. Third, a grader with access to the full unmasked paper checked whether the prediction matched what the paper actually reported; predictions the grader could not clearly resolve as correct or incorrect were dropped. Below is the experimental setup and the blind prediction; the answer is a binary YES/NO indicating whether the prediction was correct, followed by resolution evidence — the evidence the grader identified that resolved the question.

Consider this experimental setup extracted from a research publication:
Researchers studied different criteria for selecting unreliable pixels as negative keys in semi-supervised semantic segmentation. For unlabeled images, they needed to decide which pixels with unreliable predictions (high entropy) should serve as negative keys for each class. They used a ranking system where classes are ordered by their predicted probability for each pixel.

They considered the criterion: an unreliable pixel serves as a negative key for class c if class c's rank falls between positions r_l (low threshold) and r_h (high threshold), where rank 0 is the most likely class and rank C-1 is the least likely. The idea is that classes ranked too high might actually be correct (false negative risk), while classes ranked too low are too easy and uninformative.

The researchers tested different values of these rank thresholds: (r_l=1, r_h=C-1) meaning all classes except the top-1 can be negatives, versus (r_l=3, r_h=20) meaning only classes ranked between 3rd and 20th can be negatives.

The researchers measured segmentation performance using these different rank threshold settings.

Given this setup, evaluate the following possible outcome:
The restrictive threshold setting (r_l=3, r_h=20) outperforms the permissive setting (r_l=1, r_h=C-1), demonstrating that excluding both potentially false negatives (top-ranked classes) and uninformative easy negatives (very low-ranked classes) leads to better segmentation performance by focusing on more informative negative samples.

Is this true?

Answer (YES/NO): YES